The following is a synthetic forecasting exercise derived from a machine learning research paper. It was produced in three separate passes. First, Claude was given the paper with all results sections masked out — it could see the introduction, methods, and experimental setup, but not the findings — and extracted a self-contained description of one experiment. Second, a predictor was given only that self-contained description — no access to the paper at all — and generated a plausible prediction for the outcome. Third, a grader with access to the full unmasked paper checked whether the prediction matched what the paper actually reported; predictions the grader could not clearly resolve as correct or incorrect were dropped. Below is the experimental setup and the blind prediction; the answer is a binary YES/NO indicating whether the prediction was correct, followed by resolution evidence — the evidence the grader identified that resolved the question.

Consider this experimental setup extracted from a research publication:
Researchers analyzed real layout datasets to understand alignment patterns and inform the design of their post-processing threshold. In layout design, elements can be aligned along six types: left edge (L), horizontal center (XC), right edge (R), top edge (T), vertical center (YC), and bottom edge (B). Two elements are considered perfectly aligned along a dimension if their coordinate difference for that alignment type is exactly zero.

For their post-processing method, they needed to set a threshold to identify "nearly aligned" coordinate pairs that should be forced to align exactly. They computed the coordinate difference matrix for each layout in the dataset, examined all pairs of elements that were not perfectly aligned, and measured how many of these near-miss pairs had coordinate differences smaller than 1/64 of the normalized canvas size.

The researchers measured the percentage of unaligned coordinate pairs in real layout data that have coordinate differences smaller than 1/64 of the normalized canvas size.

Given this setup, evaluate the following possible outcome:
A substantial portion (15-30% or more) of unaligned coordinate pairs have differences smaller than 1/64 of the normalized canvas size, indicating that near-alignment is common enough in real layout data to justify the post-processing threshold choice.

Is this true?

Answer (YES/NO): NO